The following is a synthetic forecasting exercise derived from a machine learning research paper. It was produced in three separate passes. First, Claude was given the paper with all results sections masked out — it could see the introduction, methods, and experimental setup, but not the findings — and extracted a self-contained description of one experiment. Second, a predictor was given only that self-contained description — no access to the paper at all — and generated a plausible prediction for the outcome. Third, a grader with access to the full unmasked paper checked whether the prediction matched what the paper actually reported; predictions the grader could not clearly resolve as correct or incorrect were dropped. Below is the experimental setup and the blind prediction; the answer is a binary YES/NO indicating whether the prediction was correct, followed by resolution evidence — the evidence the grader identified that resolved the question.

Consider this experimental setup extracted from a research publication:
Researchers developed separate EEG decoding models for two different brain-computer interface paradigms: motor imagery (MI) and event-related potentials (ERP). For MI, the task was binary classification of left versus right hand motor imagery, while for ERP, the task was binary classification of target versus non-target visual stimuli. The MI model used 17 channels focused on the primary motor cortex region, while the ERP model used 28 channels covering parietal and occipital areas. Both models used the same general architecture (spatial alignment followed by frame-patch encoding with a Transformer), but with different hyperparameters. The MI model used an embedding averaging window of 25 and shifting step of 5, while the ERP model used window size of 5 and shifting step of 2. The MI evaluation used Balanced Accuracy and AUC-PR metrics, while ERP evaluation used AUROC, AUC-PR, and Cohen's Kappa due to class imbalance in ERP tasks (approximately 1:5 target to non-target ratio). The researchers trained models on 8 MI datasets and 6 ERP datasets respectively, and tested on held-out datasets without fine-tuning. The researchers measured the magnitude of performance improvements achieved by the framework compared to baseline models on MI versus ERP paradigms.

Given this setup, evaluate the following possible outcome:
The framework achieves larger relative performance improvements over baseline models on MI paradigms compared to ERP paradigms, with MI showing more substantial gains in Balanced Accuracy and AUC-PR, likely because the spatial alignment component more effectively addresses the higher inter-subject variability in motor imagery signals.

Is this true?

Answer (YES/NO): NO